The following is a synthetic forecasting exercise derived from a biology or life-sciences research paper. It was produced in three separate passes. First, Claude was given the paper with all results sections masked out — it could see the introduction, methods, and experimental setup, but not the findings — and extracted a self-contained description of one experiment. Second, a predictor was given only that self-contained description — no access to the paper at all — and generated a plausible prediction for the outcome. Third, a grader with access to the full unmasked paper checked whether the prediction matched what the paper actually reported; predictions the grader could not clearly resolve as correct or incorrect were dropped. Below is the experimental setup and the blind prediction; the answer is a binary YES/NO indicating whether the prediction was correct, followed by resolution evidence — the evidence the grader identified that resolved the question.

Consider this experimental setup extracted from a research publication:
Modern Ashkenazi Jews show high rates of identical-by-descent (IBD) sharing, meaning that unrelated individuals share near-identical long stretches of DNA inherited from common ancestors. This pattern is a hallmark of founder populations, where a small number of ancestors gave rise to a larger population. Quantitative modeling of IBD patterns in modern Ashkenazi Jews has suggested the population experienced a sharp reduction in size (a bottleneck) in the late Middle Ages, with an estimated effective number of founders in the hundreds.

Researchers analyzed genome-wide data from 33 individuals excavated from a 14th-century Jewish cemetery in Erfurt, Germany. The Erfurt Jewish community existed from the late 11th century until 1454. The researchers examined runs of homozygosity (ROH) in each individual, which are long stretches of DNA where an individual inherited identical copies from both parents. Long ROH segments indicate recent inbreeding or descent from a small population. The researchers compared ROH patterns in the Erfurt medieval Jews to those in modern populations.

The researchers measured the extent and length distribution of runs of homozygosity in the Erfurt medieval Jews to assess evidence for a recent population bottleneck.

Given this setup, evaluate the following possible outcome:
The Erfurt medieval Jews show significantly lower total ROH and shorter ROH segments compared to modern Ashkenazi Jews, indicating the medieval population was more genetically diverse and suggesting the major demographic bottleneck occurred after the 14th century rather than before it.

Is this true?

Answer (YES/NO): NO